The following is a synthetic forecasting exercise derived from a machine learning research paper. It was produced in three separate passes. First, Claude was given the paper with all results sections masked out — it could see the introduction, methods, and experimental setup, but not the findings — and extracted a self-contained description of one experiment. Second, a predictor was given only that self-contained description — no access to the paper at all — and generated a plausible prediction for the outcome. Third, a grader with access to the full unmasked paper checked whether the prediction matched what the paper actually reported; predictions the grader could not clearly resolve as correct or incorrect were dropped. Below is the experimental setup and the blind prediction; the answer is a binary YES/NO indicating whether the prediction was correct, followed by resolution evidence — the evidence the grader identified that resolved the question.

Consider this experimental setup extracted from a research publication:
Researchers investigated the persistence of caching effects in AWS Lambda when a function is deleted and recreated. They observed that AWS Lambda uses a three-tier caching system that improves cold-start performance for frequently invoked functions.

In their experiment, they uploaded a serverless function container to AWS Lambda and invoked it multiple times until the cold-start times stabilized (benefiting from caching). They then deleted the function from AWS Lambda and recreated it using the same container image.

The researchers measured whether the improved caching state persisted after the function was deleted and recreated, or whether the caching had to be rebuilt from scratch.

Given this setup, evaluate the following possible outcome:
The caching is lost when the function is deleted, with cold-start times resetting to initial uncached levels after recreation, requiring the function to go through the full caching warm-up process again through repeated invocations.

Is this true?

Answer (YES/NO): NO